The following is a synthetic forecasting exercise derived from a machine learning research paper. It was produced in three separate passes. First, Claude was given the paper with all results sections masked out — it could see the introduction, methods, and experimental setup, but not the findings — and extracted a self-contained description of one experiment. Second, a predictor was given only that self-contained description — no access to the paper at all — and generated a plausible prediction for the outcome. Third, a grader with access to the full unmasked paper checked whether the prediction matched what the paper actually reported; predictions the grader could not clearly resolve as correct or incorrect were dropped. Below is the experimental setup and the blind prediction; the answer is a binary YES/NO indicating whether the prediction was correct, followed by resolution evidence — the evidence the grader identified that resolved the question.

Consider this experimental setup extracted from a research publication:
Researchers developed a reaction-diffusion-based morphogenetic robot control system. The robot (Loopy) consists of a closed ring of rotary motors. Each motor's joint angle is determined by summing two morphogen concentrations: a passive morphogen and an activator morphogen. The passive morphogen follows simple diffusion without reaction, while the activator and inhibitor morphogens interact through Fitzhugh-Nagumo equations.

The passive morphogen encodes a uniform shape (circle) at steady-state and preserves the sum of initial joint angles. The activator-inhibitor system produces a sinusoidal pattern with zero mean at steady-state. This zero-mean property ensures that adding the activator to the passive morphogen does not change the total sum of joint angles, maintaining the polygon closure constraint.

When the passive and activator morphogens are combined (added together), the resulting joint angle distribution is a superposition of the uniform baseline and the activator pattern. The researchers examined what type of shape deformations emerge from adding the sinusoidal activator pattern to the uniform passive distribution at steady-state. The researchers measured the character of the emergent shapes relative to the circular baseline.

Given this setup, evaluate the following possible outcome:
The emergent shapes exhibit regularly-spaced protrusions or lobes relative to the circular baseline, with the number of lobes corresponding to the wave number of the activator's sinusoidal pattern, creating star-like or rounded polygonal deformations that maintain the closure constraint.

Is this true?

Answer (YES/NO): YES